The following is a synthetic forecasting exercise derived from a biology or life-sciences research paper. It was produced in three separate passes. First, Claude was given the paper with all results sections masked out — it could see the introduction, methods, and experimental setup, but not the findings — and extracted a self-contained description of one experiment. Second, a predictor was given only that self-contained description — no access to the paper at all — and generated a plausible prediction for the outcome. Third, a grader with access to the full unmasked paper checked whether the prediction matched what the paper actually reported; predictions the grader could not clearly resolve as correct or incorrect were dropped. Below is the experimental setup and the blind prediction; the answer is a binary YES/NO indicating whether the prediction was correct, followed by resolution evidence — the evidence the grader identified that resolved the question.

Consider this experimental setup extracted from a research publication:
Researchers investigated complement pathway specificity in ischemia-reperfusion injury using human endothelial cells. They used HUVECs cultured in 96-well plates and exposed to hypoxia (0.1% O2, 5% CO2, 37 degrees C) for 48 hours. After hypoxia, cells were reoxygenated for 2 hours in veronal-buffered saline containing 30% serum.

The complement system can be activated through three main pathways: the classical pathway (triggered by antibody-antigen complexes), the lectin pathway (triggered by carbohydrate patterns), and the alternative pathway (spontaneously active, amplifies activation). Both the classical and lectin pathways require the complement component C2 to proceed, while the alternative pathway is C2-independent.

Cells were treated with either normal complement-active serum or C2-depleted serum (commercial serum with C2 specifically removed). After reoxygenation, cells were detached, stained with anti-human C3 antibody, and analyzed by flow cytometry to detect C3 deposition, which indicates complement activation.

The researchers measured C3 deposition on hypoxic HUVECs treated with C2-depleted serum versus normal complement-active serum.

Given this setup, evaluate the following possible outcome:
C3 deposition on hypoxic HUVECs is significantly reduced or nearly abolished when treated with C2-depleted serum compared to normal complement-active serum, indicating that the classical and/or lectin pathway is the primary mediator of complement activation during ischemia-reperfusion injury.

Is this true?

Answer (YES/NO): YES